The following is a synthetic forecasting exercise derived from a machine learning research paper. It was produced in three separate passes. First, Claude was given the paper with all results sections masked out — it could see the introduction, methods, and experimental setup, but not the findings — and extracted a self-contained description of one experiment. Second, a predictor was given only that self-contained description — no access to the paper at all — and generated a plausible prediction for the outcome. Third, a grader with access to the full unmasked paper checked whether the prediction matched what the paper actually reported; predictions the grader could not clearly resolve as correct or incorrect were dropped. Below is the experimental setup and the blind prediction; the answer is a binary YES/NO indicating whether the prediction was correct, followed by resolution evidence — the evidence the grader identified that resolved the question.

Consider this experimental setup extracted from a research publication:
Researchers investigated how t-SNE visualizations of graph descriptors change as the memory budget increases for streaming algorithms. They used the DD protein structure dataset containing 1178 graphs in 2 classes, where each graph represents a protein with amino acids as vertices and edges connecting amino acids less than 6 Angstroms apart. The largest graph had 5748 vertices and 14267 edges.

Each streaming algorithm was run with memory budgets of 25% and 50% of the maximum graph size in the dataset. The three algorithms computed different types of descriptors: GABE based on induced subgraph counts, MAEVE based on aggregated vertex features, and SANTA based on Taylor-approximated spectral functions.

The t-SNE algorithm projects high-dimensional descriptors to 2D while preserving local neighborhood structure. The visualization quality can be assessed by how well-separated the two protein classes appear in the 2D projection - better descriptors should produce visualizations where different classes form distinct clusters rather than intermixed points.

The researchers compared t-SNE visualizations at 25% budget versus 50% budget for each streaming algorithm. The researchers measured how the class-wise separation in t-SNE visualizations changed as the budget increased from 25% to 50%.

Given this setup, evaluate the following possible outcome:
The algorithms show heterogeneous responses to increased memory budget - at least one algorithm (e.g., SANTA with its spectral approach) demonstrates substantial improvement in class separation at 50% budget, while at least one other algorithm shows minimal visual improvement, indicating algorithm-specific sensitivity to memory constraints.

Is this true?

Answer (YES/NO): NO